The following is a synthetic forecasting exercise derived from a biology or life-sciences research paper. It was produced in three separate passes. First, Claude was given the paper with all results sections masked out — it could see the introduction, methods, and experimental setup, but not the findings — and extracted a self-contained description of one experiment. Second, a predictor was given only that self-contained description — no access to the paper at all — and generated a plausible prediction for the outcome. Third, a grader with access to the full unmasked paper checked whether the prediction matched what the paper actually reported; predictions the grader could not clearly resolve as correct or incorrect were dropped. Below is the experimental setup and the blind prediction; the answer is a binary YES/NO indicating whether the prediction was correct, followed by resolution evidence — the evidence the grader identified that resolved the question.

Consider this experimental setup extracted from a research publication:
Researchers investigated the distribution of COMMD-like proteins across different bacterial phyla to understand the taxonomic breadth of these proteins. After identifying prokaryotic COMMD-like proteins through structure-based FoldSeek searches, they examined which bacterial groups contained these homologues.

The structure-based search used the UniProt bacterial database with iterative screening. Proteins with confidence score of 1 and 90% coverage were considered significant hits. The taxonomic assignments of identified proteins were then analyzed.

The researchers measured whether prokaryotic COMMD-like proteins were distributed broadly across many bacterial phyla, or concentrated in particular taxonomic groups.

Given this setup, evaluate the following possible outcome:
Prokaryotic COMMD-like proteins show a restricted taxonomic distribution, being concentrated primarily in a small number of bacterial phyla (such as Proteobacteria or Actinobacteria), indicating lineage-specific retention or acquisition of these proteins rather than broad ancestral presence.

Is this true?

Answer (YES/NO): NO